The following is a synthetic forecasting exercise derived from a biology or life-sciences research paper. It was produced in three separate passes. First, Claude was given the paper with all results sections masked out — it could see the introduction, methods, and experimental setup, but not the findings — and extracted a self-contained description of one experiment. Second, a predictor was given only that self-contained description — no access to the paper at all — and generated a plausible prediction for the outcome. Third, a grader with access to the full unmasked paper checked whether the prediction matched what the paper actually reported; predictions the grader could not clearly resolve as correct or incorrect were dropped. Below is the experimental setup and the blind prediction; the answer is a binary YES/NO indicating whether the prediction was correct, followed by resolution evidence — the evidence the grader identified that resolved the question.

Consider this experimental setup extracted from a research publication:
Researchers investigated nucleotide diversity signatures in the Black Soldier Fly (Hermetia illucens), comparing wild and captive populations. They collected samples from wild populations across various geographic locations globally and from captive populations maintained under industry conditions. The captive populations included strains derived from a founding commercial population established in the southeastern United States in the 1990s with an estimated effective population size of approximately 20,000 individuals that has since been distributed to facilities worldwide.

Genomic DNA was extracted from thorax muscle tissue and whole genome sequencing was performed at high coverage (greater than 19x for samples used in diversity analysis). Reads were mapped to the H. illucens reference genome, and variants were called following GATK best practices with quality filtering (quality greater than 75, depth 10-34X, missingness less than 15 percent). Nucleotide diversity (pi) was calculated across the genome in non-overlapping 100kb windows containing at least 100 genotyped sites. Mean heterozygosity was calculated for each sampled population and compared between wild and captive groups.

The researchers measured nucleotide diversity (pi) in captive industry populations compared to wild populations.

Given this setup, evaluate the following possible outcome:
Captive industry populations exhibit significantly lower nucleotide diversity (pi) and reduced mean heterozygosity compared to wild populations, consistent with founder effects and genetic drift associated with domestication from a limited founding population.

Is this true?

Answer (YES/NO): YES